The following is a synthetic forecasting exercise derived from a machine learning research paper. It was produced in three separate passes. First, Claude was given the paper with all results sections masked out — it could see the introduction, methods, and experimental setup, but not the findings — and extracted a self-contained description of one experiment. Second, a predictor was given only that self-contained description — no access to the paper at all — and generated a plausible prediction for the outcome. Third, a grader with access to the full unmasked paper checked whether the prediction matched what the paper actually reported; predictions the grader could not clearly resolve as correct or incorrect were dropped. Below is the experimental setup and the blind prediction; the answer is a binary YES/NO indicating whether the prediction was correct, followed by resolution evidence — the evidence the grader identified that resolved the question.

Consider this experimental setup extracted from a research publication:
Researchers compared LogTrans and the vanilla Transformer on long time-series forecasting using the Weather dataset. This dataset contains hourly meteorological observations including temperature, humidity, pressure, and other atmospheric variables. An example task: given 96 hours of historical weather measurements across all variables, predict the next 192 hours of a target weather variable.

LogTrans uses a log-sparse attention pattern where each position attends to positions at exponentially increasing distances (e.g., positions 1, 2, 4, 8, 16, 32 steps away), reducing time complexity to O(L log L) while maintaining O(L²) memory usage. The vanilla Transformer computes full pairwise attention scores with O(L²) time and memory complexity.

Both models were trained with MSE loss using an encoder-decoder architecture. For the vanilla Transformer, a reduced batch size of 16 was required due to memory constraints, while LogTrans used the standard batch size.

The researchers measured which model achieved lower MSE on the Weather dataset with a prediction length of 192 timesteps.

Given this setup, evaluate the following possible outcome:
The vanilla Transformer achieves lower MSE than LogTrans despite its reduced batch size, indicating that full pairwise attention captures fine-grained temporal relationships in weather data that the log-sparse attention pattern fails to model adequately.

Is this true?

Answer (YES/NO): NO